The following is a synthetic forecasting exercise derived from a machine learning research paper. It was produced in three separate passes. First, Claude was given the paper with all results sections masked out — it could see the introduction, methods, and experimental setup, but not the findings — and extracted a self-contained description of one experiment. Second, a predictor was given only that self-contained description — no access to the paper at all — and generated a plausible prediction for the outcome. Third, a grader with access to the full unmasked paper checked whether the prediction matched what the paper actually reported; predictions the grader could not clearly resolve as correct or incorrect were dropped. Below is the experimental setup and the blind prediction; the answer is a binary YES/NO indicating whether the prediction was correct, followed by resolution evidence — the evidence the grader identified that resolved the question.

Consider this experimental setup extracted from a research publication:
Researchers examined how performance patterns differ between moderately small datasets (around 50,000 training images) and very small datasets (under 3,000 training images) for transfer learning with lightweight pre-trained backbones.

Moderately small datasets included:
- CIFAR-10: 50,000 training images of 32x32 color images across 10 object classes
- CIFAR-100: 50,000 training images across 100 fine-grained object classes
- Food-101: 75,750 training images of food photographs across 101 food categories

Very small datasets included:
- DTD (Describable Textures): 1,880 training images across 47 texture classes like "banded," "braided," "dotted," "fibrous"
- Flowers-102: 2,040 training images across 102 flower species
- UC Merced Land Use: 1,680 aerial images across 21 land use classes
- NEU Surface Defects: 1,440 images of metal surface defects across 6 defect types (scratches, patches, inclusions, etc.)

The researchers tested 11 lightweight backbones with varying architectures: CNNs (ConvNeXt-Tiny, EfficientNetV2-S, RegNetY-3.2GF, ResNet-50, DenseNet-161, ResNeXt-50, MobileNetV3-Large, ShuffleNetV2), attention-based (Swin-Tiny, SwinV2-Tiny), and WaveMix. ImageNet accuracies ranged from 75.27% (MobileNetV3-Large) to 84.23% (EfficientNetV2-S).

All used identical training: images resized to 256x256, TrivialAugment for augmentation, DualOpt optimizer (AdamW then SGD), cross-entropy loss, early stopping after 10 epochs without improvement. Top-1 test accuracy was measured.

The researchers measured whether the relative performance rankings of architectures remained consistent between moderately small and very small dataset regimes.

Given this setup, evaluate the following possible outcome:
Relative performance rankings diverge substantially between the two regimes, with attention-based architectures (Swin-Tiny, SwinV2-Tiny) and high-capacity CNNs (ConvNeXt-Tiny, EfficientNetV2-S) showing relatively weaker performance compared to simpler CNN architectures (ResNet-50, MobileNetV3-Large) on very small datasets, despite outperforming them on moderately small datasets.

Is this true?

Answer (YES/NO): NO